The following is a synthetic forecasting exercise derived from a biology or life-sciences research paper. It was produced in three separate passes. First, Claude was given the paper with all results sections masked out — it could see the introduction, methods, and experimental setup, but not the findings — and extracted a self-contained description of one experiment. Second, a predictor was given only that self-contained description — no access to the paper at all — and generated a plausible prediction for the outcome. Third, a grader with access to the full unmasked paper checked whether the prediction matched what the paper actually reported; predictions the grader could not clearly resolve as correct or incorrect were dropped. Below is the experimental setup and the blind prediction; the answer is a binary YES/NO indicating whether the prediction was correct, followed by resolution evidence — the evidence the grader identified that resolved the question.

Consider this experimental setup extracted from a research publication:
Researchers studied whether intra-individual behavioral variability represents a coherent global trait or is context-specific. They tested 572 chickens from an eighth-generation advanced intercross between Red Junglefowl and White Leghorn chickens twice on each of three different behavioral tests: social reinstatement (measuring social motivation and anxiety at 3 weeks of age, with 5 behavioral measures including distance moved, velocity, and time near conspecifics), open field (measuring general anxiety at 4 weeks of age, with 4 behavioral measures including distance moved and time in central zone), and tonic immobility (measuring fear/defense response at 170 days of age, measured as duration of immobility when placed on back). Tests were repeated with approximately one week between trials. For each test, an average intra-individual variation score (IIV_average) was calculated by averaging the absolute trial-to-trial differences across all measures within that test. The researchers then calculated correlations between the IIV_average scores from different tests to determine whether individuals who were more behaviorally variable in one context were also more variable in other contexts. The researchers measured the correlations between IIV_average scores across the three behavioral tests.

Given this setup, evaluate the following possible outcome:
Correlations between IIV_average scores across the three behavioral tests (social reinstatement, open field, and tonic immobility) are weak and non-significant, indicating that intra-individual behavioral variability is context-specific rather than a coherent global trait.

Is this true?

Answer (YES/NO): NO